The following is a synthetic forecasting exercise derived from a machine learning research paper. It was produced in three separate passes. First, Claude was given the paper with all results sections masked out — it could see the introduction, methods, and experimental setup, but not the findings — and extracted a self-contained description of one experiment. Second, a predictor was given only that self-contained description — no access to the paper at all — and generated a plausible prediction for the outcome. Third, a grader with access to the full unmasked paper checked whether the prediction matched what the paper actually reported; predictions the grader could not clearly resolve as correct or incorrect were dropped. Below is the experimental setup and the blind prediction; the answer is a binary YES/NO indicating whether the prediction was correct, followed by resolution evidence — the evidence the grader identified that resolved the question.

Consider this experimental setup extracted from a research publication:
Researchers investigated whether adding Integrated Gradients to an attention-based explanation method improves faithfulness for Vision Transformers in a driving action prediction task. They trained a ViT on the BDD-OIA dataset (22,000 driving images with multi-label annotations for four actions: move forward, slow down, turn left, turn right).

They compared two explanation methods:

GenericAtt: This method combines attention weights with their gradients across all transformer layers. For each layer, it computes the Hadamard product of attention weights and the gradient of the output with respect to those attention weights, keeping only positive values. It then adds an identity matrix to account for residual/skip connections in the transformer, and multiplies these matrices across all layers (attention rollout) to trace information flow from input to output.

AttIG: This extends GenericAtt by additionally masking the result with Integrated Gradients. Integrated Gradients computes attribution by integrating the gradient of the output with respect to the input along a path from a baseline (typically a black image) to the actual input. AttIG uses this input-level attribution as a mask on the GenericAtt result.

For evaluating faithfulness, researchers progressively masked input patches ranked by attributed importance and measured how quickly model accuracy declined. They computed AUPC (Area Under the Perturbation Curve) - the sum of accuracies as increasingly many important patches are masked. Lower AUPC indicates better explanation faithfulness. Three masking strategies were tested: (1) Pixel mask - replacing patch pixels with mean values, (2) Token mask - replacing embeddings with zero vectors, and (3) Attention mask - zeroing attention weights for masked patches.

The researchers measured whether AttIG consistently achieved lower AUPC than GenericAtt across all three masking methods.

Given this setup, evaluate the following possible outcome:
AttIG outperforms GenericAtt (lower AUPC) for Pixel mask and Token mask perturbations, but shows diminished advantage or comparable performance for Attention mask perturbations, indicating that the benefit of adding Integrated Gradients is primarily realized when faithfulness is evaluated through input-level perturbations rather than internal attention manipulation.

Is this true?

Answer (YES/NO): NO